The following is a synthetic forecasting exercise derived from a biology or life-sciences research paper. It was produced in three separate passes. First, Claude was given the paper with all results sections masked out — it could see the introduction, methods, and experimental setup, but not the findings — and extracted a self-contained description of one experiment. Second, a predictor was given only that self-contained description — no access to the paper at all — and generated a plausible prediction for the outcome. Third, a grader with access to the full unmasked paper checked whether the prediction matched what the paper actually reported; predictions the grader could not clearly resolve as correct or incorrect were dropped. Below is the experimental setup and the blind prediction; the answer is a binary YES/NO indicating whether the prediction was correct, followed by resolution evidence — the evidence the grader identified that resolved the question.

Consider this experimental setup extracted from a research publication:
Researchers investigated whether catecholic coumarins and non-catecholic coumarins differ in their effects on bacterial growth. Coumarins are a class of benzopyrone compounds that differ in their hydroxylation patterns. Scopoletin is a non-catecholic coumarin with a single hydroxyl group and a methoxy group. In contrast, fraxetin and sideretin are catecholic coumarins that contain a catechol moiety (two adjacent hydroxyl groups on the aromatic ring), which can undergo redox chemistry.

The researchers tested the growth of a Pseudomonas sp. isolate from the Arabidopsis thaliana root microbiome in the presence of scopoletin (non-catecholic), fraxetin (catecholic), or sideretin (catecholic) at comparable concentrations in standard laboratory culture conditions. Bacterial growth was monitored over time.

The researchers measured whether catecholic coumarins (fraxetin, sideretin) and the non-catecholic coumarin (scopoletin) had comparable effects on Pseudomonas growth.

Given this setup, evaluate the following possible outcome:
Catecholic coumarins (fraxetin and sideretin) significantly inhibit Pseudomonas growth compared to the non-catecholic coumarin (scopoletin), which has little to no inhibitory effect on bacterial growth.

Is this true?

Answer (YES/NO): YES